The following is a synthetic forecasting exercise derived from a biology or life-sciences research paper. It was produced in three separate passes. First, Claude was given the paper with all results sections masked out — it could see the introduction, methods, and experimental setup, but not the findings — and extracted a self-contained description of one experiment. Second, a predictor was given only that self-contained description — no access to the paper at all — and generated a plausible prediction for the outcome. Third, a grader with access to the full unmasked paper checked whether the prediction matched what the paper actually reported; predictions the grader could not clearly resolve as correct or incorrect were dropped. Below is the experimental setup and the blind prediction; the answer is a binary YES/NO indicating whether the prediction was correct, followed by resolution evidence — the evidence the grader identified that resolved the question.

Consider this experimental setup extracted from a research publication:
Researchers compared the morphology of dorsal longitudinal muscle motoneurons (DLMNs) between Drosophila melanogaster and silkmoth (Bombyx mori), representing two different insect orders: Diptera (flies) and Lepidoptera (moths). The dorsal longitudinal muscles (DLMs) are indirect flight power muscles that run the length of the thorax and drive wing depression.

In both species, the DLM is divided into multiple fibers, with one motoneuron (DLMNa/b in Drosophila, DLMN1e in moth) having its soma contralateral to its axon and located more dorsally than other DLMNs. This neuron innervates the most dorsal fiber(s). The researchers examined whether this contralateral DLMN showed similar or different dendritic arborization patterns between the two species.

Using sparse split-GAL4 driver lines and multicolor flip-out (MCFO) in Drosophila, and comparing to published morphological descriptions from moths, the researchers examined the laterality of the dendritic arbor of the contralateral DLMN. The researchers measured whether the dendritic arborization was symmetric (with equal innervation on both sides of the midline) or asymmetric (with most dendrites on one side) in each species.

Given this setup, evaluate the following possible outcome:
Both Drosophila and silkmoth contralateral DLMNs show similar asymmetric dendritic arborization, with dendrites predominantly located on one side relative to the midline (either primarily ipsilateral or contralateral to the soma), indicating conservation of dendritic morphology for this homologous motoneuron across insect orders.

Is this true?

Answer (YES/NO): NO